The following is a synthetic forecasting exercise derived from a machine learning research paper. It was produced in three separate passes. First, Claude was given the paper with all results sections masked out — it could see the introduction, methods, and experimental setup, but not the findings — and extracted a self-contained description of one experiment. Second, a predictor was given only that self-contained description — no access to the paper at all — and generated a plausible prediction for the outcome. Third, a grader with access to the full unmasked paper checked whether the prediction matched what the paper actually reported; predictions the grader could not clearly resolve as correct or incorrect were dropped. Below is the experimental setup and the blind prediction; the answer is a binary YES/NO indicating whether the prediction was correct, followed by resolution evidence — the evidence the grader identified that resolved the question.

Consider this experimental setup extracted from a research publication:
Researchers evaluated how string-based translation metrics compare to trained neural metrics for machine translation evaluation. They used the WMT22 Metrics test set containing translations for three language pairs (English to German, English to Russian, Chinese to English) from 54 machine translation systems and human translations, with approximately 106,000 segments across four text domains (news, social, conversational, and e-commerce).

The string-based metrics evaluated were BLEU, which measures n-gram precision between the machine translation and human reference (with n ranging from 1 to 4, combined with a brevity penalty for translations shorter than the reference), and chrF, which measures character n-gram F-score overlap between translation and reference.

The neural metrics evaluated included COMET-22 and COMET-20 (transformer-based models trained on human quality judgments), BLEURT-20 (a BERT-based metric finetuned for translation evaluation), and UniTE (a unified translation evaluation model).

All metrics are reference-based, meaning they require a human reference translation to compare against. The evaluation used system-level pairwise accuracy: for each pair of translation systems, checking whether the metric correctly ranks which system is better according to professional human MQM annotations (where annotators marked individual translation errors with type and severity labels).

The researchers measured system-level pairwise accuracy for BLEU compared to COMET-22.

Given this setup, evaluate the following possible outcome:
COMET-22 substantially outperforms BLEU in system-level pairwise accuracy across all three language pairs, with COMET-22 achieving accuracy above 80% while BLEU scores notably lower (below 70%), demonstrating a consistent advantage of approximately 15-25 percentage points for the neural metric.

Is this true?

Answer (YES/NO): NO